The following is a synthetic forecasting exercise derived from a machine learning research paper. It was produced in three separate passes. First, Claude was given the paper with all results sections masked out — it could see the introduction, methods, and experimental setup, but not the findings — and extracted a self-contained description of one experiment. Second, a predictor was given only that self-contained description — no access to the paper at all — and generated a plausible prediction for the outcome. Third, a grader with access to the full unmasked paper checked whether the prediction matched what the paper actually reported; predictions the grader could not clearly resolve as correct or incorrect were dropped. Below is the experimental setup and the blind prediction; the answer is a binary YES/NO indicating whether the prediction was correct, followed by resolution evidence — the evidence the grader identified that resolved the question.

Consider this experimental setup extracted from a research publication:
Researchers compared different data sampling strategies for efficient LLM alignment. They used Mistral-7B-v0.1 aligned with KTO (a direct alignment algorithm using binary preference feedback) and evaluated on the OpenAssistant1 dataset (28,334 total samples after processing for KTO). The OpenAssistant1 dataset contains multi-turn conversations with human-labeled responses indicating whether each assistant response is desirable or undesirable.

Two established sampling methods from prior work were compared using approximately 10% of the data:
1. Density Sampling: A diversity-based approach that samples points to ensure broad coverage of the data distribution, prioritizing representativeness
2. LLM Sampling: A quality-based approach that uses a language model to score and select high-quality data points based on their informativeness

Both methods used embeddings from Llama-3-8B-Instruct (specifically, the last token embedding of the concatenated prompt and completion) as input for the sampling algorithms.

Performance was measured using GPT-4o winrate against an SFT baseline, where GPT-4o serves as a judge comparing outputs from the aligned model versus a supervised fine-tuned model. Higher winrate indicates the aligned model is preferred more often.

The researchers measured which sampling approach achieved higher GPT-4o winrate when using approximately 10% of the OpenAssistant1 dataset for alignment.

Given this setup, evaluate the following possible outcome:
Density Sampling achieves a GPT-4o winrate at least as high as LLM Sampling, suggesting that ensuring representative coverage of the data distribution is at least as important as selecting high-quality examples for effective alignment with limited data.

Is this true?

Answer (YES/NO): NO